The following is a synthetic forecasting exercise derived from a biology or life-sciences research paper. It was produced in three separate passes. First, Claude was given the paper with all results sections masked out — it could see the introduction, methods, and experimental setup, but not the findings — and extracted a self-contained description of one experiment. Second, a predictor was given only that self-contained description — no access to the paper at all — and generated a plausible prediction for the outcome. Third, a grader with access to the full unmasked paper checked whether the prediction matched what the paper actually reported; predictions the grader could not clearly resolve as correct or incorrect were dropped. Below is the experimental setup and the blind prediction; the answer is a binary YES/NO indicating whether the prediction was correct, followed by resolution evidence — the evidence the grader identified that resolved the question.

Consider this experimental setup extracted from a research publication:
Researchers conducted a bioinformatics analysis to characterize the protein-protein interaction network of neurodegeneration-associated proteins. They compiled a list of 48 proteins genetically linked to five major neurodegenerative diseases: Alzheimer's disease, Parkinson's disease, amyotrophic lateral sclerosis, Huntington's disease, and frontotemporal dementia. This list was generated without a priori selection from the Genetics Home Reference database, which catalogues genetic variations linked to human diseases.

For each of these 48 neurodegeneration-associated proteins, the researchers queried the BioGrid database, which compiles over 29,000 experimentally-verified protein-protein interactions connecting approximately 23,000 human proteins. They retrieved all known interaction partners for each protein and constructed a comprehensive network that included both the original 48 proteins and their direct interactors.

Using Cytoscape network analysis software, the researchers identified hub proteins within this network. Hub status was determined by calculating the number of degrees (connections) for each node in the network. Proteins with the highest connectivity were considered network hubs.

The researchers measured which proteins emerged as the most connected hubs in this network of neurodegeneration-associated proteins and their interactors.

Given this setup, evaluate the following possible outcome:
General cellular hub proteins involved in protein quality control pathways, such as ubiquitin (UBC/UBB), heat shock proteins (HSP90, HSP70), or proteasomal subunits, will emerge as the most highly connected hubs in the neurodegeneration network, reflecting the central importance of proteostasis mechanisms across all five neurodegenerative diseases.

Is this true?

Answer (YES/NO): NO